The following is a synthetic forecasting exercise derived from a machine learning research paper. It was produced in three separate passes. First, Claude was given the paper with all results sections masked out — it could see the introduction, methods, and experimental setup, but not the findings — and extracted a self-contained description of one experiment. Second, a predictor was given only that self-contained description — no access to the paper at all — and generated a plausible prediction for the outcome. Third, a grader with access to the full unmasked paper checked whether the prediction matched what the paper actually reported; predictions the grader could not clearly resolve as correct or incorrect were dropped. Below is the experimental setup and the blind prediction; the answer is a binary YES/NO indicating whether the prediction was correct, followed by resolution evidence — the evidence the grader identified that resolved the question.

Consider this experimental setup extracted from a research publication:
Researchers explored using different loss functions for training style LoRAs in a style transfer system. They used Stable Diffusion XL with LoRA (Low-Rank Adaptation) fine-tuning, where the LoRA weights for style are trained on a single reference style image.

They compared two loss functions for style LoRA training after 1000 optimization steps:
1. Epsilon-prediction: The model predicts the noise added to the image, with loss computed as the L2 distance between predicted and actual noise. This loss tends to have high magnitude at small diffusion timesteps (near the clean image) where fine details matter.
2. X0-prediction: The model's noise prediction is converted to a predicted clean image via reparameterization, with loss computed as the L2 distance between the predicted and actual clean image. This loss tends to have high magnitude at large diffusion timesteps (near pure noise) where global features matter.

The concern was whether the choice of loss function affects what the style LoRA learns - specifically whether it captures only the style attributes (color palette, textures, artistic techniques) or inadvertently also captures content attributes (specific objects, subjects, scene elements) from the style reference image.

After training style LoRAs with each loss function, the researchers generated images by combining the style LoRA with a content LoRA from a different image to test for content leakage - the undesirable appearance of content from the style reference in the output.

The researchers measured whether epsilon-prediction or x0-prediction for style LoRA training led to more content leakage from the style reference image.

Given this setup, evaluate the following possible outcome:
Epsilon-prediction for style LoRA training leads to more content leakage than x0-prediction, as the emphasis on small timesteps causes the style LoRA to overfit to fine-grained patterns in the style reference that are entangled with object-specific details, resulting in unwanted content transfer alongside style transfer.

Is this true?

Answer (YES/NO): YES